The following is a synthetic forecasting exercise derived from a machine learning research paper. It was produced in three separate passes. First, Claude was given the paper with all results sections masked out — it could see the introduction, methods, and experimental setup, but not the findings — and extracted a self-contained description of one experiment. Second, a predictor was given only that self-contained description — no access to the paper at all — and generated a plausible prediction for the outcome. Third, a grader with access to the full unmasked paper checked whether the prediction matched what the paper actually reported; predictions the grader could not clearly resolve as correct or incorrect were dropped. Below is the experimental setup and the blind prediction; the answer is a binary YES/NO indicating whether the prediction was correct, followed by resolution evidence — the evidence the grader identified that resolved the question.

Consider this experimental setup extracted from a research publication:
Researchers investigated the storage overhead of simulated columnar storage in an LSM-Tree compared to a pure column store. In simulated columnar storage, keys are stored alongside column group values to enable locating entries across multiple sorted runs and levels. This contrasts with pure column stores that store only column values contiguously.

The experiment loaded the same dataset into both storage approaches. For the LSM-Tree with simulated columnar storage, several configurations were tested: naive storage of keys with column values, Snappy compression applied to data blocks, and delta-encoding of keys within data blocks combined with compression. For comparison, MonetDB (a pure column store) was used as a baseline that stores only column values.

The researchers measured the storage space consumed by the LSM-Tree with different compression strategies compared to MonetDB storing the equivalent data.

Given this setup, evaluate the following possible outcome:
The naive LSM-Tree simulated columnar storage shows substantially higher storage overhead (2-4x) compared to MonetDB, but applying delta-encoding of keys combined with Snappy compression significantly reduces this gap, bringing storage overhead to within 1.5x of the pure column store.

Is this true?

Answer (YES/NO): YES